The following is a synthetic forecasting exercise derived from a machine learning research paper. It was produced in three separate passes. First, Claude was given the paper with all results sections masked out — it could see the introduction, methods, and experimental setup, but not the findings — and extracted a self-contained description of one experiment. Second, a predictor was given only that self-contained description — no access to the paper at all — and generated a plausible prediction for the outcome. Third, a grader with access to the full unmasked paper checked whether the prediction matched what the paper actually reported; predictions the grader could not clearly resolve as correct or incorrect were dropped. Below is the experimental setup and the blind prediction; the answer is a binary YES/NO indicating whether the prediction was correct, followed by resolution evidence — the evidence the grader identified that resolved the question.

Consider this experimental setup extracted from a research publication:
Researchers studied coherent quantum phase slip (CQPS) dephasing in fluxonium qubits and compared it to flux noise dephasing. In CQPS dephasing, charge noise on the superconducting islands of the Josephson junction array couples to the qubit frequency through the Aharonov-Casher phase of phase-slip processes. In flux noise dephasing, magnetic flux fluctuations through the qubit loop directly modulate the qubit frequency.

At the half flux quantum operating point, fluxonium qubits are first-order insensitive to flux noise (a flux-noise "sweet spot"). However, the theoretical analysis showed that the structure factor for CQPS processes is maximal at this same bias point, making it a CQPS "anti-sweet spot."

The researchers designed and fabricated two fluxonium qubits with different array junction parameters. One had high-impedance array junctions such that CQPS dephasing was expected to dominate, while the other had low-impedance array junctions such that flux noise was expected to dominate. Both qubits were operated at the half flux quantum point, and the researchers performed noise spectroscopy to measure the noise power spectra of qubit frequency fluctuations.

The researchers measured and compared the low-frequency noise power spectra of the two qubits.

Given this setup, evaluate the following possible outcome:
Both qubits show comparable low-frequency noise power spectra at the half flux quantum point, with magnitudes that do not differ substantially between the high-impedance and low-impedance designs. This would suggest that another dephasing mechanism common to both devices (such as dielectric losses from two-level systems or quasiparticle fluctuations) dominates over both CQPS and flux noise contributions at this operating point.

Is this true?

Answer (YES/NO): NO